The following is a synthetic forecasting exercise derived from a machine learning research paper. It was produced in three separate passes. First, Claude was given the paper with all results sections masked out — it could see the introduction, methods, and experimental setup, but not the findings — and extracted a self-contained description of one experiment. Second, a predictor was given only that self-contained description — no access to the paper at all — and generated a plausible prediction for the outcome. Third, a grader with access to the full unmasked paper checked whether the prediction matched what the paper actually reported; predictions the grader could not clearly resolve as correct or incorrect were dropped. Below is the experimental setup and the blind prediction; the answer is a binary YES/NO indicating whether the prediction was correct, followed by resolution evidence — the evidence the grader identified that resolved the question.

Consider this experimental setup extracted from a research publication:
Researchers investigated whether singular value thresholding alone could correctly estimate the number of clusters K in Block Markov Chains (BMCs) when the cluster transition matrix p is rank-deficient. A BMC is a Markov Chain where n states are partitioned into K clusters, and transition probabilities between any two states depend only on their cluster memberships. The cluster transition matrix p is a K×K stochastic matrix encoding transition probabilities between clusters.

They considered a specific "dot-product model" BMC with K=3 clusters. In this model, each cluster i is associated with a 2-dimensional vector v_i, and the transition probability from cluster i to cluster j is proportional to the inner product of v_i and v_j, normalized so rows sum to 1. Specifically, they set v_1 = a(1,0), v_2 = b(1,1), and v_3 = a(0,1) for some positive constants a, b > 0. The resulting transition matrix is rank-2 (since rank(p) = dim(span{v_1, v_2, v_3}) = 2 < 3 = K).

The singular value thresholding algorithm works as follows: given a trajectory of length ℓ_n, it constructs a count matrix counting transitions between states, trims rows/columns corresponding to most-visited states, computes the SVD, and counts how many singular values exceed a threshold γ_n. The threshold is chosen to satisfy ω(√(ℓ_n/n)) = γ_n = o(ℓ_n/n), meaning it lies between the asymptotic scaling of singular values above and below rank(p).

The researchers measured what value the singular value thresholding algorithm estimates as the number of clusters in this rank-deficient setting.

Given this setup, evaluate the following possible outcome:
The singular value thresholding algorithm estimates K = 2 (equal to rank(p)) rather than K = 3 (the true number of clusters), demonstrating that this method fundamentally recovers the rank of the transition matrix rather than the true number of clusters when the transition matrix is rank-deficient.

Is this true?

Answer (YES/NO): YES